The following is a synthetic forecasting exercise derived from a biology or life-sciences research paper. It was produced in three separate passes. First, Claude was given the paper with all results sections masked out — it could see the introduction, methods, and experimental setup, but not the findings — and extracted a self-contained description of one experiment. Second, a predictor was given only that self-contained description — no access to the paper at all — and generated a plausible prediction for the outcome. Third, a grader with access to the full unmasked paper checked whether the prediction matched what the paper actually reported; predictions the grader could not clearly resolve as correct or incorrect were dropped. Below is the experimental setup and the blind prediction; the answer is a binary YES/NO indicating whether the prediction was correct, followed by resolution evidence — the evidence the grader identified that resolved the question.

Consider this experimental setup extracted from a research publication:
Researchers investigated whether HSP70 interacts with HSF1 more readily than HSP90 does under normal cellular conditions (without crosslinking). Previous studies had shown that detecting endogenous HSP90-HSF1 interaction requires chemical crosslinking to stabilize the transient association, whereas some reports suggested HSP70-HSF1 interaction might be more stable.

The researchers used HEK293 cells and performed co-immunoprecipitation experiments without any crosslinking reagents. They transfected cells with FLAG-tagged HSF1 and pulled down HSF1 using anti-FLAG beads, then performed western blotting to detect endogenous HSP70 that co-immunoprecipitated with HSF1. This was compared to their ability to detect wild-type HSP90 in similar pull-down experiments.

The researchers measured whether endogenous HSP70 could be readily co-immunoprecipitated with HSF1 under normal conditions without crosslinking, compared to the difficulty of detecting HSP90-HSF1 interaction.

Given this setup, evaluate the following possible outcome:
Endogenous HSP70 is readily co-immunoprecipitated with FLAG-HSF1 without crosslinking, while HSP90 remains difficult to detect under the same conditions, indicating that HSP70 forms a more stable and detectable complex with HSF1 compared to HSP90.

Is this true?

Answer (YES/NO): YES